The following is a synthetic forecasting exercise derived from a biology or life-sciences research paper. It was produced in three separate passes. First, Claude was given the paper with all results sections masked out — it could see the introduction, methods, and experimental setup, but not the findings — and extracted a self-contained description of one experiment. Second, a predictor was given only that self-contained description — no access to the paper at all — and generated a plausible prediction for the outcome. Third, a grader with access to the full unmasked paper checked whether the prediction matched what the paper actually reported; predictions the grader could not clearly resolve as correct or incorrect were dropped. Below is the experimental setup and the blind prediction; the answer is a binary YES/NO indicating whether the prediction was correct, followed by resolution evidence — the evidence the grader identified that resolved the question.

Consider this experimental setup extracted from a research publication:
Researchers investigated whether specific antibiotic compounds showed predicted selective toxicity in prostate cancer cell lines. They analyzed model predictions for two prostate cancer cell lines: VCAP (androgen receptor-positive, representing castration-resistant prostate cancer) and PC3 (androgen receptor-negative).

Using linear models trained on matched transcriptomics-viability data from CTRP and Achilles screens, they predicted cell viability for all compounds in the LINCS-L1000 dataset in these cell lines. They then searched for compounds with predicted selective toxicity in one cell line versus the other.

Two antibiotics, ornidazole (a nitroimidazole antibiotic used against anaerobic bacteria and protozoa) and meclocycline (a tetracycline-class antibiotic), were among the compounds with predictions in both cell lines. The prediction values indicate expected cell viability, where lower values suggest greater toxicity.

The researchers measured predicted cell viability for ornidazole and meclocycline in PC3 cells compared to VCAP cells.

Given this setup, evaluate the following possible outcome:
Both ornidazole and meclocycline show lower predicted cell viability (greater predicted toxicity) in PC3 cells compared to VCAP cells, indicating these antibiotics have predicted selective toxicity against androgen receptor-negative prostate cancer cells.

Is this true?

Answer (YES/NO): YES